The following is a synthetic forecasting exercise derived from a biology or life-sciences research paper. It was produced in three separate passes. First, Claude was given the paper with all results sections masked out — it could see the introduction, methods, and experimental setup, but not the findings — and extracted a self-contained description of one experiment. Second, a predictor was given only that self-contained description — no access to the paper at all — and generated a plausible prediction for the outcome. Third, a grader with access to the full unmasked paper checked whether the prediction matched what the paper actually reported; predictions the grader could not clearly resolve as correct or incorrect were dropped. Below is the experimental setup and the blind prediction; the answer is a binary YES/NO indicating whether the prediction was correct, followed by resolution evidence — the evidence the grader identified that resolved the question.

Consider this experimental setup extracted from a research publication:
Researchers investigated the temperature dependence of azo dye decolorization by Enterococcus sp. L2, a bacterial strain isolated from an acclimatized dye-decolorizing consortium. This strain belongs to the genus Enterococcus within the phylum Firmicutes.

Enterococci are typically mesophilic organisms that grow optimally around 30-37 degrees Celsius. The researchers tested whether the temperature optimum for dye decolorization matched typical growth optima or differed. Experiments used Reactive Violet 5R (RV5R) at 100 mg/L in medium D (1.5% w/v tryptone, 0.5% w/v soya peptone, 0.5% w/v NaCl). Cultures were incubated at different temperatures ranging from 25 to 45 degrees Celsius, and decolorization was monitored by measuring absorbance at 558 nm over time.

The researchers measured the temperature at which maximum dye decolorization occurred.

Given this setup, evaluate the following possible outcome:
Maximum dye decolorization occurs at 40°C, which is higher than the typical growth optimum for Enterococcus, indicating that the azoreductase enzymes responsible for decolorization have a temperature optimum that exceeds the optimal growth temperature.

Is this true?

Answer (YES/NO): YES